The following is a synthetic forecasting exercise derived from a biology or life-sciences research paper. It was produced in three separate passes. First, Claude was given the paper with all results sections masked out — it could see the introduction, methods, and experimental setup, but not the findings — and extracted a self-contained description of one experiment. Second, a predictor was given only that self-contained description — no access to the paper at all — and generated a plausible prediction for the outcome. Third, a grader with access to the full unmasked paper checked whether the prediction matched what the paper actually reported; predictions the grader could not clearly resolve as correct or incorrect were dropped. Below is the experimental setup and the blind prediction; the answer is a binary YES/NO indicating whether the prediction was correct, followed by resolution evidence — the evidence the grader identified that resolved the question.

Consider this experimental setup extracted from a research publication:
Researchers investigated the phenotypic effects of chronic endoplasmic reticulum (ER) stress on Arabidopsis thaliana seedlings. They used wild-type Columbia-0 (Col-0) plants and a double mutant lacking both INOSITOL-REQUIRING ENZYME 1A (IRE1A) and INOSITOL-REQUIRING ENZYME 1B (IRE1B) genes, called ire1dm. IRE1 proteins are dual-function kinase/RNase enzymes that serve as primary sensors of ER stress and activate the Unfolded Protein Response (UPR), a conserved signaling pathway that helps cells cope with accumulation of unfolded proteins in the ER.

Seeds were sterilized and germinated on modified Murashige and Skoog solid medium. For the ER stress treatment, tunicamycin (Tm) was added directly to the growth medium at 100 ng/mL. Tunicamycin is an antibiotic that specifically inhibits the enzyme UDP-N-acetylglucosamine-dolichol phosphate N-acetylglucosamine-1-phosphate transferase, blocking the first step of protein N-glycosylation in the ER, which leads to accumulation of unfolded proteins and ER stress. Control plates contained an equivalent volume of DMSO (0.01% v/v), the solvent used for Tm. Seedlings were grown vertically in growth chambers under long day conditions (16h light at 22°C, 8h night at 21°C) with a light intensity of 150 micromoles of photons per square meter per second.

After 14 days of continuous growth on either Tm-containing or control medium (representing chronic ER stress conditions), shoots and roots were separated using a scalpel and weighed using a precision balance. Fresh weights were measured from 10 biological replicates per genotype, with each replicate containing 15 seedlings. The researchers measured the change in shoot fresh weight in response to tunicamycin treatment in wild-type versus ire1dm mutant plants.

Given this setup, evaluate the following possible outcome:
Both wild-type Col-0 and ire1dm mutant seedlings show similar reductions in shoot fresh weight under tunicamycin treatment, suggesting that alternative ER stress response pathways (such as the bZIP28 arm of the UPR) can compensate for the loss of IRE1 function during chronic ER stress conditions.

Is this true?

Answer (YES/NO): NO